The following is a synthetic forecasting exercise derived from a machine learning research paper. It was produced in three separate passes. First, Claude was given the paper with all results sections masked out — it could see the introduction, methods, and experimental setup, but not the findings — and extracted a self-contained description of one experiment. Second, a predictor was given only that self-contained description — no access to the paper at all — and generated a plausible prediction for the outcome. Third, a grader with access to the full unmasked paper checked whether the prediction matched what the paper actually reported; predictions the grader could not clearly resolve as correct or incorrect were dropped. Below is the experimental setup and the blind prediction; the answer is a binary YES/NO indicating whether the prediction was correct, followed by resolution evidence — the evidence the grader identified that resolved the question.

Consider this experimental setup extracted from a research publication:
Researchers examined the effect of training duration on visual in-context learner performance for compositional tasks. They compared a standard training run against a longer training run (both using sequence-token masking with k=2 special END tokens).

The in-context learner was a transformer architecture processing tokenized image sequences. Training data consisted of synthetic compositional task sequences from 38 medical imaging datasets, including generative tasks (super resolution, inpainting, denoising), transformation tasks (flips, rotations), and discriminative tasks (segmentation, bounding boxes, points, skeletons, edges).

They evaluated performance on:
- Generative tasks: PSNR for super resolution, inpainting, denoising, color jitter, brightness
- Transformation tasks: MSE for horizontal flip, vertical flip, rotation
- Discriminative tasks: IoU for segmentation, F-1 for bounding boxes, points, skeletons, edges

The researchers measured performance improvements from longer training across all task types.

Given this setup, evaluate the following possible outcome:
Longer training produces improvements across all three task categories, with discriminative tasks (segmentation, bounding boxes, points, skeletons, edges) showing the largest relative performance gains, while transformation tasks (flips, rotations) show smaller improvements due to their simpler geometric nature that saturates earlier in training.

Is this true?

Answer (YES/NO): NO